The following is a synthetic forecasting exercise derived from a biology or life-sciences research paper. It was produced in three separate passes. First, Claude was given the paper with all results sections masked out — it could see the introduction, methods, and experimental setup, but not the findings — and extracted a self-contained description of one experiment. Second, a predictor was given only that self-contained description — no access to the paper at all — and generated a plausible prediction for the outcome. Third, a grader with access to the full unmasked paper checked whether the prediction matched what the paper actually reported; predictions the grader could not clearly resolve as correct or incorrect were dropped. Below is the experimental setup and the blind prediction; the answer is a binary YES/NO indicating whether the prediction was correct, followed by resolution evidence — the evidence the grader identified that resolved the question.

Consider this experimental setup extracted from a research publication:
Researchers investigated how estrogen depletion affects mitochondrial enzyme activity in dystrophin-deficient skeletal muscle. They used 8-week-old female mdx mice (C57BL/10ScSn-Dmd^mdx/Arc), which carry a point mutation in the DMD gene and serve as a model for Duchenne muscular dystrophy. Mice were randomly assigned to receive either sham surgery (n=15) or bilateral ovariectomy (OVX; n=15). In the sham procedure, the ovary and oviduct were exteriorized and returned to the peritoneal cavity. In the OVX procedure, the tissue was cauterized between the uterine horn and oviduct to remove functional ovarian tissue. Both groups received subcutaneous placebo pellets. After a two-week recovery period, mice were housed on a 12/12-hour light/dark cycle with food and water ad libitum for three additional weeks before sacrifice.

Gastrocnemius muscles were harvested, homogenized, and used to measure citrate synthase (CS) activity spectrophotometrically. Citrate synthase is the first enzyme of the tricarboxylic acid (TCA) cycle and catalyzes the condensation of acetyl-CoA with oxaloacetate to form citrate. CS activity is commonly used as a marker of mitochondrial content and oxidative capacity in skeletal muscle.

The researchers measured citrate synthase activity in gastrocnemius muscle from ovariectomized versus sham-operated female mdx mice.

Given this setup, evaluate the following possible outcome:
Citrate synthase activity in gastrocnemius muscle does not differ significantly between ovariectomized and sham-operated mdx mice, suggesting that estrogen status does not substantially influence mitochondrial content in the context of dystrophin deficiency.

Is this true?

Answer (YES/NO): NO